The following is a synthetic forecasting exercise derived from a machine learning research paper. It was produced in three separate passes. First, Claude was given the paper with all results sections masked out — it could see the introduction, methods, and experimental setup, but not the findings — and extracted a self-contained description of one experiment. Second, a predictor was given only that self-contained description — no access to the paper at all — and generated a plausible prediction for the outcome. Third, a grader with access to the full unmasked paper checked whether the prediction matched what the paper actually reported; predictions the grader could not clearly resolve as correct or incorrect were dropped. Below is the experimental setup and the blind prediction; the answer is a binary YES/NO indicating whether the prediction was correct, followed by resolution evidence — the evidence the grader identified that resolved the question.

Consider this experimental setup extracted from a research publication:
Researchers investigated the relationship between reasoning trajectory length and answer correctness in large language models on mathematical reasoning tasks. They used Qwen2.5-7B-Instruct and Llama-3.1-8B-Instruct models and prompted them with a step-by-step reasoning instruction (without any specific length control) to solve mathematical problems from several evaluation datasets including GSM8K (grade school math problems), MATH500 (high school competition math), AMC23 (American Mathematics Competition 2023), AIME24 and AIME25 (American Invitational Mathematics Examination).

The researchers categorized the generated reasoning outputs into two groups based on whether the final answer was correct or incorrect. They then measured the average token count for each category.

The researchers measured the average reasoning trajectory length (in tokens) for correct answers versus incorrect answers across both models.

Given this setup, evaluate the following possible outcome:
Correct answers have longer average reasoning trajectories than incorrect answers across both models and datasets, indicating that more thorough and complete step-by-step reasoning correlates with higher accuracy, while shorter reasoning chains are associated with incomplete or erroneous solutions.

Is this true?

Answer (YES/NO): NO